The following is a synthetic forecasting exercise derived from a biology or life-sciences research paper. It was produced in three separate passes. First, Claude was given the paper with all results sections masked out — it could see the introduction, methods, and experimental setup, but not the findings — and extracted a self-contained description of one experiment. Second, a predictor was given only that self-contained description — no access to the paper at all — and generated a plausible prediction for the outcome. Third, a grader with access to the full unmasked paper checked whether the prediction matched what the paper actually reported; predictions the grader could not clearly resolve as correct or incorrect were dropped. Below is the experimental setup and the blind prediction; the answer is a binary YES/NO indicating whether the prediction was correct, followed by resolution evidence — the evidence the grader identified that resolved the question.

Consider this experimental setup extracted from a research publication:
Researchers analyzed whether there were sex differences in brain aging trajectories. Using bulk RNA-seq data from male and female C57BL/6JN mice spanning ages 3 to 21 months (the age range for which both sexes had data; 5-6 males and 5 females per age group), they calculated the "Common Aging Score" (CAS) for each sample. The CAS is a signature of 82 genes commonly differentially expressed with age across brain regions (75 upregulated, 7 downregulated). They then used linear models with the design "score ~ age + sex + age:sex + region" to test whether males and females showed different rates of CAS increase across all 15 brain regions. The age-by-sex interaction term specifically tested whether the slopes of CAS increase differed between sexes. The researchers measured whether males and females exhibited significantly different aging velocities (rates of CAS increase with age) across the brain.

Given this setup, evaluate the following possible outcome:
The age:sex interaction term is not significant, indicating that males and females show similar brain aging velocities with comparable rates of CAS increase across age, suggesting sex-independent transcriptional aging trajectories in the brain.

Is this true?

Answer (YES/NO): NO